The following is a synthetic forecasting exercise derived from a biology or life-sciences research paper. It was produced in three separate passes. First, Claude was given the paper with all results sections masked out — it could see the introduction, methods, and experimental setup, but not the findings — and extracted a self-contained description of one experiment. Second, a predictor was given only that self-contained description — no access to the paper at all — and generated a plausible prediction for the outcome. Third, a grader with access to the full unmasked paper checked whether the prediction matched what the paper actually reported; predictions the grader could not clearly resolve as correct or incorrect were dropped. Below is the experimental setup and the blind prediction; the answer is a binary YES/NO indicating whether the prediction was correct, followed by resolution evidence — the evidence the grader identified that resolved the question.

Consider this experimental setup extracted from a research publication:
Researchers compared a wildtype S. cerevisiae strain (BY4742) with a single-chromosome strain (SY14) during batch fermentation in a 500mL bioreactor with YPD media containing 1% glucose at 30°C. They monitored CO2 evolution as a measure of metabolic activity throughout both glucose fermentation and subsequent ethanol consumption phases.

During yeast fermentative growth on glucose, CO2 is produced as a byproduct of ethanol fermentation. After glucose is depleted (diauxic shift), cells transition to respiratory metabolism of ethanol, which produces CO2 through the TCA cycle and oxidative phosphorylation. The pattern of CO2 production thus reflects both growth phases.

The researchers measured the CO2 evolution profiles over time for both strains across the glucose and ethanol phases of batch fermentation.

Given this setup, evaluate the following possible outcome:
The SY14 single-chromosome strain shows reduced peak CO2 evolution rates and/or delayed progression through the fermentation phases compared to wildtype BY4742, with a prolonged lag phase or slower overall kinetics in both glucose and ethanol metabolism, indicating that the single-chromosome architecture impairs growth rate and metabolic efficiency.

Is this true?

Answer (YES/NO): YES